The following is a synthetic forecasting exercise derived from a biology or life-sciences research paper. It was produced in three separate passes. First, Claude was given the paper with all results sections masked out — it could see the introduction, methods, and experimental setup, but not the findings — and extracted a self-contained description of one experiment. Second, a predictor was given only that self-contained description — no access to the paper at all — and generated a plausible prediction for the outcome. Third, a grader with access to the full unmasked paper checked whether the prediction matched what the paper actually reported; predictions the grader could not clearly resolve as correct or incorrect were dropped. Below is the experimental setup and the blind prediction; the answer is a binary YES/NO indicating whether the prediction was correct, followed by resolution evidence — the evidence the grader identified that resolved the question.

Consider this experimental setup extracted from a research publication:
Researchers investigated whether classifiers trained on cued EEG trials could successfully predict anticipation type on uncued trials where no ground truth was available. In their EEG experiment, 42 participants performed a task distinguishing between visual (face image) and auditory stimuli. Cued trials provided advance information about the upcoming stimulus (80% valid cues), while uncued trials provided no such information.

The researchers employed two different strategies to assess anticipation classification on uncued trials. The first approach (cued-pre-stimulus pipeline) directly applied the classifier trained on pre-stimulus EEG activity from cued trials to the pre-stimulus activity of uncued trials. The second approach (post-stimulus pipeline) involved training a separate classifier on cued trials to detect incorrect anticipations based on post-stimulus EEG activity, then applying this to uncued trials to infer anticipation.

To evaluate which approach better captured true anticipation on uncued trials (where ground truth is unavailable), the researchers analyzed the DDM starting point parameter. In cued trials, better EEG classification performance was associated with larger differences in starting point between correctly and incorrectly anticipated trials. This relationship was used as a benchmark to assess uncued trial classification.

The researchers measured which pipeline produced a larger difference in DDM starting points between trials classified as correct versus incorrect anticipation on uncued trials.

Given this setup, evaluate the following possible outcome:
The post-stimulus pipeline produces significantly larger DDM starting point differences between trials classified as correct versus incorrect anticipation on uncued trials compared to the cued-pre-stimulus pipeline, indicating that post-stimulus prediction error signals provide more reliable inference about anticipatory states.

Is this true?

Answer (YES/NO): NO